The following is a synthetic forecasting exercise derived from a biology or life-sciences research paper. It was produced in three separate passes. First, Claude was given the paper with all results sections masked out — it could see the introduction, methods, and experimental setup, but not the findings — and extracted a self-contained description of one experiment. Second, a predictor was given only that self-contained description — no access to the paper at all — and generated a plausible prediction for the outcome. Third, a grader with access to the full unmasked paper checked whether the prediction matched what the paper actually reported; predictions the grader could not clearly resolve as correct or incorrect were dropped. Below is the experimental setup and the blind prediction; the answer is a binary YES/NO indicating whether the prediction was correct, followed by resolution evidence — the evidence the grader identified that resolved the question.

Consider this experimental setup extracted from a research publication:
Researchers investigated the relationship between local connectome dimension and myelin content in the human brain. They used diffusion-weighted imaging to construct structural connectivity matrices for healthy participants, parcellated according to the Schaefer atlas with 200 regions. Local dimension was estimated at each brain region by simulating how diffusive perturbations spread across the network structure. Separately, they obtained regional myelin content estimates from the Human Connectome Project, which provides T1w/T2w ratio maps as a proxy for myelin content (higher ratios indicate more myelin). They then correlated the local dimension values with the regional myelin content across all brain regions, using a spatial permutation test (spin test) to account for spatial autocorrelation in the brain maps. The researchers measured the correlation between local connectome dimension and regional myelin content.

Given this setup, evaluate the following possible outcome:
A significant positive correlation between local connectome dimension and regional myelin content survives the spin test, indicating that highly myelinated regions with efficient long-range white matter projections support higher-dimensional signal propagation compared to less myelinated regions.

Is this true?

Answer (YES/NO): NO